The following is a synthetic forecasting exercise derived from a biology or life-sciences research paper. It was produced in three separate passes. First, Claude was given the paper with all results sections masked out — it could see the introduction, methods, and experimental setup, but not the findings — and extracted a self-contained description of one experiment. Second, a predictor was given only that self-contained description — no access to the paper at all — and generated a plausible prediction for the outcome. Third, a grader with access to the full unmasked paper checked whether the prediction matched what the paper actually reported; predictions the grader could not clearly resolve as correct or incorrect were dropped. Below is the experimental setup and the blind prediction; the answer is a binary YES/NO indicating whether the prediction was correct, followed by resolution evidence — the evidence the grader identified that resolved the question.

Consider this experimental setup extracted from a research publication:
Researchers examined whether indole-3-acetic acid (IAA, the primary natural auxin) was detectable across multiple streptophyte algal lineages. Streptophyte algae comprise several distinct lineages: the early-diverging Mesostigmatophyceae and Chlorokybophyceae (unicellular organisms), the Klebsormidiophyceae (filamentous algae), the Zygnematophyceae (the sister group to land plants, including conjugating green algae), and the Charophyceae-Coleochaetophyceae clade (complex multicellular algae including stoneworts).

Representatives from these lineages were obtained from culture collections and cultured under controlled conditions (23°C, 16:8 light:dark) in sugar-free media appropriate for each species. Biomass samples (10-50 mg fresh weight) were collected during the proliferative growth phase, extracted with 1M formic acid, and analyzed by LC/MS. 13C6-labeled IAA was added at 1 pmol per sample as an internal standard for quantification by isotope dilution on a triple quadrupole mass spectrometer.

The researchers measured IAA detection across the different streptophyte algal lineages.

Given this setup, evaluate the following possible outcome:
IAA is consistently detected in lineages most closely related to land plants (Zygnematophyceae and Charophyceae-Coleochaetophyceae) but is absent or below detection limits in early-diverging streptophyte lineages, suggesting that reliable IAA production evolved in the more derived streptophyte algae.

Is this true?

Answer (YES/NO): NO